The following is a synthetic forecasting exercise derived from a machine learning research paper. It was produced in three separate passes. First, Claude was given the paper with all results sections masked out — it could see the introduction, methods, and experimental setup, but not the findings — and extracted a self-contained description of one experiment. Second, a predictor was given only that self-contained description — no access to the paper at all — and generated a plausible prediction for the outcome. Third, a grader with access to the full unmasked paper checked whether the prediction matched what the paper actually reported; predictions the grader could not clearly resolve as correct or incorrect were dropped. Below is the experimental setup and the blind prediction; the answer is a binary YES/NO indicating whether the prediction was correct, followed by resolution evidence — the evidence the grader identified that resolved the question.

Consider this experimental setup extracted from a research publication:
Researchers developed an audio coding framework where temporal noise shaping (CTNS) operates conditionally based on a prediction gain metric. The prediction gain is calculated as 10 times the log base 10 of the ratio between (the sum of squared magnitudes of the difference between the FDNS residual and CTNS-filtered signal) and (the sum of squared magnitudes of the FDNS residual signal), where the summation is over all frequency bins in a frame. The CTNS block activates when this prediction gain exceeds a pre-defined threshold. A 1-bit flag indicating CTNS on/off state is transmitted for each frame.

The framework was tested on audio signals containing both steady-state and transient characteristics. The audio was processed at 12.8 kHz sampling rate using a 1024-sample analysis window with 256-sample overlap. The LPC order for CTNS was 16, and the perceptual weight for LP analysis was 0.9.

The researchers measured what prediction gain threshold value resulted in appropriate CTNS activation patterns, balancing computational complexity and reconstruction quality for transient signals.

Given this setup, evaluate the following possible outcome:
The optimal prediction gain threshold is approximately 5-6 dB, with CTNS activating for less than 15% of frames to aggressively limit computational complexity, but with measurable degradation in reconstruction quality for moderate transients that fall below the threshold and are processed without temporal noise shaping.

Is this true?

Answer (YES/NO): NO